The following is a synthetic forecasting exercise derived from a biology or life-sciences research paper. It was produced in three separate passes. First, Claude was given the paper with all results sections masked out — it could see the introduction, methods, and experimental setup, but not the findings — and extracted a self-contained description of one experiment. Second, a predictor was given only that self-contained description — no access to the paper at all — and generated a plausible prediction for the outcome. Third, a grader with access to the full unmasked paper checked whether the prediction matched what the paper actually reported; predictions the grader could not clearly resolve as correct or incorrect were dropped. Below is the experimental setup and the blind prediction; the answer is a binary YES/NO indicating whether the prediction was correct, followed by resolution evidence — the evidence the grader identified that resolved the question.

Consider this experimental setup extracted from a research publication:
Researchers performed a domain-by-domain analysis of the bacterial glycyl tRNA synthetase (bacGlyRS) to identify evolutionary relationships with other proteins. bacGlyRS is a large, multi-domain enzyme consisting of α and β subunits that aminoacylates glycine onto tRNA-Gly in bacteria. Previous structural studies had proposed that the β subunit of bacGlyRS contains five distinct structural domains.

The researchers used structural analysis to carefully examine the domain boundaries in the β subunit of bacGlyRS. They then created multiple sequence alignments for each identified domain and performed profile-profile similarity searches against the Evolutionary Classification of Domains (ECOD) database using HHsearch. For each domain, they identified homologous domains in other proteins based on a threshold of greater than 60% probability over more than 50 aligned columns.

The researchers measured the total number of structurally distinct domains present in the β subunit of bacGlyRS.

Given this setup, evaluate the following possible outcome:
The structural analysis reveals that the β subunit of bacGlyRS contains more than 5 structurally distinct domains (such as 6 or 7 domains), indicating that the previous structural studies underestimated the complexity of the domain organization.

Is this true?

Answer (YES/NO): YES